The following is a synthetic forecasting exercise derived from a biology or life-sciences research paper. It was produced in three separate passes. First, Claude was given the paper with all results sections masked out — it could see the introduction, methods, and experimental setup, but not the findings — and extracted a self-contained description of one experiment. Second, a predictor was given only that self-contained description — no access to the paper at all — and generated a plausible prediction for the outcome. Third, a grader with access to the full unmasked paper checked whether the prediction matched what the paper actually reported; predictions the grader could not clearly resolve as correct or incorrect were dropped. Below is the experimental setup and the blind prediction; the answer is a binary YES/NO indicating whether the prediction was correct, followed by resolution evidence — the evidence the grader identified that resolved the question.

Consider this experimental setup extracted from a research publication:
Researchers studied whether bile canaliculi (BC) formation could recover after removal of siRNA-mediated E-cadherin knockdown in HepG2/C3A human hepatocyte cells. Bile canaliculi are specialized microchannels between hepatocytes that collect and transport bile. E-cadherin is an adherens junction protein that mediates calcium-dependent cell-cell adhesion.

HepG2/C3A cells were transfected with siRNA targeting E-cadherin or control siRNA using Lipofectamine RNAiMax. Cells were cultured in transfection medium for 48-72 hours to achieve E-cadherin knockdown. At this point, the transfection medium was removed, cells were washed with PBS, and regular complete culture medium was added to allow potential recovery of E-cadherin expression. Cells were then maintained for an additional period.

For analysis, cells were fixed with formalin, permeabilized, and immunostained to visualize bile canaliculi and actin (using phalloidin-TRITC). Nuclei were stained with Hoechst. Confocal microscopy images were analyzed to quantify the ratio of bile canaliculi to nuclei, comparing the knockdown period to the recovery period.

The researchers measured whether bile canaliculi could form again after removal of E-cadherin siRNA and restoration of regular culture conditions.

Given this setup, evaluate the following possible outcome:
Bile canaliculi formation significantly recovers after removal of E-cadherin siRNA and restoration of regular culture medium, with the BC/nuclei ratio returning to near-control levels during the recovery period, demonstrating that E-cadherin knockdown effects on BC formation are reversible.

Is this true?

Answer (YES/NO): YES